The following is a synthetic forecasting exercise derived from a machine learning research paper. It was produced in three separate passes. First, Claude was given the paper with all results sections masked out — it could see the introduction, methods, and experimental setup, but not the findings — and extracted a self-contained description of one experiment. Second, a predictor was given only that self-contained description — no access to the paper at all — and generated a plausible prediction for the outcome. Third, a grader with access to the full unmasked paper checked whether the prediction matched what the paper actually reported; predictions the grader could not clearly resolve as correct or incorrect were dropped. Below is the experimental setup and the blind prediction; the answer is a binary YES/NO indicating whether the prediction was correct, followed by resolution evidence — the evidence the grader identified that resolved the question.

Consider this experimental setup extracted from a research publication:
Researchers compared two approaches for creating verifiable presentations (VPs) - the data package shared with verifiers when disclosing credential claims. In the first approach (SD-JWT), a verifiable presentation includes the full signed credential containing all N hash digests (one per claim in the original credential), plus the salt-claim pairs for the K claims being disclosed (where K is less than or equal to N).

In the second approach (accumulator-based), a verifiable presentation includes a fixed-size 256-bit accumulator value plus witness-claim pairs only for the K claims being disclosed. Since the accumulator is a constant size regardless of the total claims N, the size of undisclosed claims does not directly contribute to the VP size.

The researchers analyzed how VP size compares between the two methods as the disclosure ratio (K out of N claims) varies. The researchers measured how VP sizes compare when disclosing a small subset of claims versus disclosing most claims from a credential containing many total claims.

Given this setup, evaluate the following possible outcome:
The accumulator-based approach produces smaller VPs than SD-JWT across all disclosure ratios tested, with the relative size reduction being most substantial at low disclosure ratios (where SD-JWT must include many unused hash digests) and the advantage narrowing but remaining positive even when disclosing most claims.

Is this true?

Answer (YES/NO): YES